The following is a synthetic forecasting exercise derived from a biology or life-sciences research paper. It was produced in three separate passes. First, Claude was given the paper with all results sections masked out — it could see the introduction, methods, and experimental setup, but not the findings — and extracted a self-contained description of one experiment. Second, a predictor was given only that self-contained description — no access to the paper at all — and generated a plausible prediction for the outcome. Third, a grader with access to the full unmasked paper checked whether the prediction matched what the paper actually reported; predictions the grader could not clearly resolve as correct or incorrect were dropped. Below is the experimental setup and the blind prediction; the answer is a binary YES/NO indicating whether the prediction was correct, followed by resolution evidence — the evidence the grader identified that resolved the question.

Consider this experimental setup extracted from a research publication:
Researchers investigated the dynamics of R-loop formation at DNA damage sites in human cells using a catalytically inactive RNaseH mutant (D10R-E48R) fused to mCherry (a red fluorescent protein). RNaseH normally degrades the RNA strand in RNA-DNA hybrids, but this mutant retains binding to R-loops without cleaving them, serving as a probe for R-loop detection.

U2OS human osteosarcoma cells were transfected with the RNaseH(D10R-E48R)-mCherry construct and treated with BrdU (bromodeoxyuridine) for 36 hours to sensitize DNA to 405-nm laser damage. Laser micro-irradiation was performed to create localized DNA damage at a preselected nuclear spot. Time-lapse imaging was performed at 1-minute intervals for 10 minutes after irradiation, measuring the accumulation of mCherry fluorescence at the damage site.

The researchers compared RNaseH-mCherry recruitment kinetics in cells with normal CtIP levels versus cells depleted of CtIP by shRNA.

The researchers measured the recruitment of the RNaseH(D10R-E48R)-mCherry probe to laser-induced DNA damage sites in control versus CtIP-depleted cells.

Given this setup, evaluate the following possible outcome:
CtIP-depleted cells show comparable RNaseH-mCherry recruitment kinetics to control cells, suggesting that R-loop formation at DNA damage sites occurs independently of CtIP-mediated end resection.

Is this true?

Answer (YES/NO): NO